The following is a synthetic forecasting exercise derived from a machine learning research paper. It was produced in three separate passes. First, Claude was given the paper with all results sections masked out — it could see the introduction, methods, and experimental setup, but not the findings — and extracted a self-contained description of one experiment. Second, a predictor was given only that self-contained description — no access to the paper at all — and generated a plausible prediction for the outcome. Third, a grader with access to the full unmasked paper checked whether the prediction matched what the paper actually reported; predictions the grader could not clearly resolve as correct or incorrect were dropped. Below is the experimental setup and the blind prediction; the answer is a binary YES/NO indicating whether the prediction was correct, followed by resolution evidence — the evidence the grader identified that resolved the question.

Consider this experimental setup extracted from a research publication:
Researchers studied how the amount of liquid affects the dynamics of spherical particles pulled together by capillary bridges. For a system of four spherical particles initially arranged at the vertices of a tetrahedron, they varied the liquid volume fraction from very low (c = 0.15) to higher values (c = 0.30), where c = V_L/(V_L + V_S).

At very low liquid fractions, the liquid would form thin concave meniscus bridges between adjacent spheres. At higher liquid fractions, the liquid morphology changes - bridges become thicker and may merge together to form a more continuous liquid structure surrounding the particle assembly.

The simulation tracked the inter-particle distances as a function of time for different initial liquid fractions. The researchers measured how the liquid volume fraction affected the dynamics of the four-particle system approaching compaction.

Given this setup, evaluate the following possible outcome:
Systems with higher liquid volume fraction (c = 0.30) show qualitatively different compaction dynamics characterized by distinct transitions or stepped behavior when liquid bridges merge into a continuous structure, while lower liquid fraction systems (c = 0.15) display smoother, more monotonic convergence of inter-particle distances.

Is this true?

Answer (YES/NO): NO